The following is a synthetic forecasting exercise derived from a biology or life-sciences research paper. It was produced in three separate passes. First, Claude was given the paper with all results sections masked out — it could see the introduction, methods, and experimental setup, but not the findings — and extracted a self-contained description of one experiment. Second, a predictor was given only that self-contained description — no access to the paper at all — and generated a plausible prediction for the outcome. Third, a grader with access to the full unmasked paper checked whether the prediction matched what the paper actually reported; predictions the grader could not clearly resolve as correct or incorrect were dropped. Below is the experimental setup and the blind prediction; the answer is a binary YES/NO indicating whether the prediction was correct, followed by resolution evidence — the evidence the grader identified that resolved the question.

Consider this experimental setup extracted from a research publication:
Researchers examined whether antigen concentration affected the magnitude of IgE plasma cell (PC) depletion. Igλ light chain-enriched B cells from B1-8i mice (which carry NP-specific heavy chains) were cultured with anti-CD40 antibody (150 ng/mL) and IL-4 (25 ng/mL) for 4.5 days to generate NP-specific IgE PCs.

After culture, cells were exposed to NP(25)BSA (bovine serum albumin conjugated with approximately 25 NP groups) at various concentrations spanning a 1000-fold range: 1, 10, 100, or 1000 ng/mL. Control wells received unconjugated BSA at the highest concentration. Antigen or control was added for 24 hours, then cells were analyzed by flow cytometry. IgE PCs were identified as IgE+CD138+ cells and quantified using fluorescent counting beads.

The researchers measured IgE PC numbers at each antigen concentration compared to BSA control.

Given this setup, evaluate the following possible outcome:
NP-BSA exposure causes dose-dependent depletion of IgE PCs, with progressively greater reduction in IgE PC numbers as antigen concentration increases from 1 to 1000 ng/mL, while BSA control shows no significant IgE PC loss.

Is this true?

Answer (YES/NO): YES